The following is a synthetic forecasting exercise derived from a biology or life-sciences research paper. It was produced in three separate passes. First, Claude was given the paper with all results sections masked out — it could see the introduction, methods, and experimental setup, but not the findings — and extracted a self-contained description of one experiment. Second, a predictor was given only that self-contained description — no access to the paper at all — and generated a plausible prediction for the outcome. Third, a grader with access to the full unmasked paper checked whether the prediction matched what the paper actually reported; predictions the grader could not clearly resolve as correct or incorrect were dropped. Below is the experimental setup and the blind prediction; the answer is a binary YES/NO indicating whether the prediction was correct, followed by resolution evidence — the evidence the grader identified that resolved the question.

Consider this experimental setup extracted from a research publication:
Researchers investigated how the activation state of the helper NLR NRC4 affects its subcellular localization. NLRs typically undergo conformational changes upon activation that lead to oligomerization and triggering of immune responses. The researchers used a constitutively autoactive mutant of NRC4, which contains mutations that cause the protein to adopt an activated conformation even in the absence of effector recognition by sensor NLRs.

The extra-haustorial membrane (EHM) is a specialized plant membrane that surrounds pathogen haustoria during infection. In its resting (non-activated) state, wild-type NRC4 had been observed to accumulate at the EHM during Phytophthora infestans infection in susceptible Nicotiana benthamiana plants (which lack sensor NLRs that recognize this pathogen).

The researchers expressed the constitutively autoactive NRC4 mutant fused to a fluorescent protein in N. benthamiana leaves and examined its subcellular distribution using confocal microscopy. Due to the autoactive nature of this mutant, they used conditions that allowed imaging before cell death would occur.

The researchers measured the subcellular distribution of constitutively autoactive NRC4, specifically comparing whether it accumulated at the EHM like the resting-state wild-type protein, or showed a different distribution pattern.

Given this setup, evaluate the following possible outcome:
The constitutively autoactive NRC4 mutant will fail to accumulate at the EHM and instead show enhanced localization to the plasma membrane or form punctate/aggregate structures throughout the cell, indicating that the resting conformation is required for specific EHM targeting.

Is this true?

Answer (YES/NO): YES